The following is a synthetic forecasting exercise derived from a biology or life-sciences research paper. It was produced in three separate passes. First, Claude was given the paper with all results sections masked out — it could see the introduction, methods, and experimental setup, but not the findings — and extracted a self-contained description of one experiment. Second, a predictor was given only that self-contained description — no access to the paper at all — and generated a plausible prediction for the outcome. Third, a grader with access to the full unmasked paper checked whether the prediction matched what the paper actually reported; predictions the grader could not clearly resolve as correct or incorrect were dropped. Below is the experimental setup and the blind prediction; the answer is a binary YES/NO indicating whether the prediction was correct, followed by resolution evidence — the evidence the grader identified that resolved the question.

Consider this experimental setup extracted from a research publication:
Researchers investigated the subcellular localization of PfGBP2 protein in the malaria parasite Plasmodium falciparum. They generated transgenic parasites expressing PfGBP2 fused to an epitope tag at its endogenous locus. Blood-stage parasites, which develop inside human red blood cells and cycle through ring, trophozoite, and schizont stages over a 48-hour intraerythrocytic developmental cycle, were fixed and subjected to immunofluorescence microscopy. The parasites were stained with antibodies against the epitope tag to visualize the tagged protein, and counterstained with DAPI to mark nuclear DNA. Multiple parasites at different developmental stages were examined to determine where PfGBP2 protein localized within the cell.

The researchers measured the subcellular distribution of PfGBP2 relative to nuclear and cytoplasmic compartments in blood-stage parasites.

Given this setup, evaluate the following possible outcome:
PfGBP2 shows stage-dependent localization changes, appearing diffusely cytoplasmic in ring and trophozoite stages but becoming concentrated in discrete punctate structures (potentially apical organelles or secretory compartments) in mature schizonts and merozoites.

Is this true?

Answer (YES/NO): NO